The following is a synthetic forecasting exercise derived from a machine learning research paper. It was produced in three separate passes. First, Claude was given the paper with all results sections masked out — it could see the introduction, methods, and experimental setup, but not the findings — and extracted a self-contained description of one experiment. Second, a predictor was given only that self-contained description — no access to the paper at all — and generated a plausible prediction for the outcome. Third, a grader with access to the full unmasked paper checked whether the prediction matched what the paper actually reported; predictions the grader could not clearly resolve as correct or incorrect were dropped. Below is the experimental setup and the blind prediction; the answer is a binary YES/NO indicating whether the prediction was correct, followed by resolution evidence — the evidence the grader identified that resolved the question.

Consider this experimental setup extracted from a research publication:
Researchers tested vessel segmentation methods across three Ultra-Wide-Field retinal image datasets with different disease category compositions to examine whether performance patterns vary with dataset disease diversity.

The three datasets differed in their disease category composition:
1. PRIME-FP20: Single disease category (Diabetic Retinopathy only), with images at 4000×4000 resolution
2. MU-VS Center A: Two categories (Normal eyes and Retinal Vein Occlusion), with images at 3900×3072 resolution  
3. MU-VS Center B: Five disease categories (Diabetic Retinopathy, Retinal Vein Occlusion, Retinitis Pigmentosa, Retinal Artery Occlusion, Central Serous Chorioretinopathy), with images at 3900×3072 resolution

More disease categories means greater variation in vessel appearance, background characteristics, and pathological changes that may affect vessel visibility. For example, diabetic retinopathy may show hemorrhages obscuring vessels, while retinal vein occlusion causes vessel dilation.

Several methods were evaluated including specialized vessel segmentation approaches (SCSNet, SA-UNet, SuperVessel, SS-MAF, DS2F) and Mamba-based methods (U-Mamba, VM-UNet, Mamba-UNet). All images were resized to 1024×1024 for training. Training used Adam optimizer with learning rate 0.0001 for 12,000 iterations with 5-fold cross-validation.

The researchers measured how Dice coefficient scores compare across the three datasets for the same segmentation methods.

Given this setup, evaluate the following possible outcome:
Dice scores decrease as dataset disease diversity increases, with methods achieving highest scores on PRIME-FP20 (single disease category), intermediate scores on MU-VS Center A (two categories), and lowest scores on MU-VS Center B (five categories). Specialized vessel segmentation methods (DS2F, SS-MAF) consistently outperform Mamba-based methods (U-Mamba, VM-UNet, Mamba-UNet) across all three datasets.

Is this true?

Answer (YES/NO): NO